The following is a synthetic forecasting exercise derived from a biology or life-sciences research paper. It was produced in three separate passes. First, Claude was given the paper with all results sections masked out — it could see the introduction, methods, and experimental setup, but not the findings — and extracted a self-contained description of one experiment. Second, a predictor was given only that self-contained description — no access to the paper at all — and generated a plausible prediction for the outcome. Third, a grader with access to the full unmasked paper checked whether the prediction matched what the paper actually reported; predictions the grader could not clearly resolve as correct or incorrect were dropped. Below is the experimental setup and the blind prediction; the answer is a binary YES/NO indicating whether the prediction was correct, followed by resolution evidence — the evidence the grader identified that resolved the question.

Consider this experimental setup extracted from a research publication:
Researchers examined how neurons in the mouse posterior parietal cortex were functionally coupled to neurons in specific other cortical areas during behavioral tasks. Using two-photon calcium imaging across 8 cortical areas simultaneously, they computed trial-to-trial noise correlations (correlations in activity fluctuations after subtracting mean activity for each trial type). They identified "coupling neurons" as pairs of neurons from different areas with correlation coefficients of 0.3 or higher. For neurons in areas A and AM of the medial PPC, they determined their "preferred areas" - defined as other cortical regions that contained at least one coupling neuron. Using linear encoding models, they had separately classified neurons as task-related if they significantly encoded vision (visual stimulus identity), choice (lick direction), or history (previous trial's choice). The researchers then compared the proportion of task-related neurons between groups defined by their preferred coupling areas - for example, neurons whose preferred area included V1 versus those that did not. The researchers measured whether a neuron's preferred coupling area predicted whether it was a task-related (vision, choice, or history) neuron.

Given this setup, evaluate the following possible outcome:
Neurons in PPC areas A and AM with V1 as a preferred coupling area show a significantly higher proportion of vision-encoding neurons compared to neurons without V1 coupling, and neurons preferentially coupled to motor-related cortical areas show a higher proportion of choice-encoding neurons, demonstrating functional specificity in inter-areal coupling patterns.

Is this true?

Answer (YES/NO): NO